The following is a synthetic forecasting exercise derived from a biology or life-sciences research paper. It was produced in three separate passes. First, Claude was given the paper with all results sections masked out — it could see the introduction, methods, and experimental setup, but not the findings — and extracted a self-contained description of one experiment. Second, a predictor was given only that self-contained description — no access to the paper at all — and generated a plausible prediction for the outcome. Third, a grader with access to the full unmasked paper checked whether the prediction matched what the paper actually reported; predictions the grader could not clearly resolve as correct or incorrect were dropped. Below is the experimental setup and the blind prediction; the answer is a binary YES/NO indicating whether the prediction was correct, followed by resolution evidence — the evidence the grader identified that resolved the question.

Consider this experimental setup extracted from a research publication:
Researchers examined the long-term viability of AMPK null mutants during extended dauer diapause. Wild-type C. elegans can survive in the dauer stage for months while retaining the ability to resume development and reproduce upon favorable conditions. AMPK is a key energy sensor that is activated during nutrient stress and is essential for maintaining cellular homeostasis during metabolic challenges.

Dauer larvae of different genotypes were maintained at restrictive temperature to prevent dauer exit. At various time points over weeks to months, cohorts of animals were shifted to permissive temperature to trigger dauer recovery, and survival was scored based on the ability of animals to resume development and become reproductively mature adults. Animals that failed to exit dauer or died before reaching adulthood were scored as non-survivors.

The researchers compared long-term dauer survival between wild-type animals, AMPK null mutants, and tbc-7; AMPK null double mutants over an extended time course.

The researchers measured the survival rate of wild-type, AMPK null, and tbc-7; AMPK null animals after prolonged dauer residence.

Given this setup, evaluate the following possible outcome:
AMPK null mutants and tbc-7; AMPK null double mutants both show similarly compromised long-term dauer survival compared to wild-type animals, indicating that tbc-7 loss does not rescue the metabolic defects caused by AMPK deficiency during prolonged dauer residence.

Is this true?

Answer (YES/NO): YES